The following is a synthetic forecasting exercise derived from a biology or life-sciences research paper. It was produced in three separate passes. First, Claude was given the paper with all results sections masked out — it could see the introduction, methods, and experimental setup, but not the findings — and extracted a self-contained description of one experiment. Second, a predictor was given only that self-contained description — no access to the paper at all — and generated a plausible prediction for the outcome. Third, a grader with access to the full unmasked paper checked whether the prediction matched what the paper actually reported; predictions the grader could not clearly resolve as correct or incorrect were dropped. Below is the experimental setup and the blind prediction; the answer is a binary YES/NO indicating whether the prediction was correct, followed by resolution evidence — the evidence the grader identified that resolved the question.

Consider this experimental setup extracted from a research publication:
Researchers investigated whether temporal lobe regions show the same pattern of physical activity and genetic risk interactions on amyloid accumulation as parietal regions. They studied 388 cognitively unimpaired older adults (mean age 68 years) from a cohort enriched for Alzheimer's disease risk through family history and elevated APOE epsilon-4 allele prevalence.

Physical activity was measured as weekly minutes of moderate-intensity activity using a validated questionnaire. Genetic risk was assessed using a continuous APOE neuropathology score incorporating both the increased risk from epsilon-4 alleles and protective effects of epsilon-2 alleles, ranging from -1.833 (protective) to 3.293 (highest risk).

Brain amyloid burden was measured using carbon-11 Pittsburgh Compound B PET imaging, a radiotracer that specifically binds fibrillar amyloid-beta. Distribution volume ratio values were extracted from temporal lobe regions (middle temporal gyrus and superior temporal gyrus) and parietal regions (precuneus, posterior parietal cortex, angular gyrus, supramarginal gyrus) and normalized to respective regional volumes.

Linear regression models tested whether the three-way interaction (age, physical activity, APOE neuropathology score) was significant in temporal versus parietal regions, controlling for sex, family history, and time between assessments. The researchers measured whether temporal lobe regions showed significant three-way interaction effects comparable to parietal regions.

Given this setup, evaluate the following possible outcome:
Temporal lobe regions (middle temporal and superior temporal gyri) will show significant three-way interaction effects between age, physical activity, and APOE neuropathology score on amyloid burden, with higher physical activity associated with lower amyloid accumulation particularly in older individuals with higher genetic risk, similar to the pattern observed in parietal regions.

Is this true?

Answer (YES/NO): YES